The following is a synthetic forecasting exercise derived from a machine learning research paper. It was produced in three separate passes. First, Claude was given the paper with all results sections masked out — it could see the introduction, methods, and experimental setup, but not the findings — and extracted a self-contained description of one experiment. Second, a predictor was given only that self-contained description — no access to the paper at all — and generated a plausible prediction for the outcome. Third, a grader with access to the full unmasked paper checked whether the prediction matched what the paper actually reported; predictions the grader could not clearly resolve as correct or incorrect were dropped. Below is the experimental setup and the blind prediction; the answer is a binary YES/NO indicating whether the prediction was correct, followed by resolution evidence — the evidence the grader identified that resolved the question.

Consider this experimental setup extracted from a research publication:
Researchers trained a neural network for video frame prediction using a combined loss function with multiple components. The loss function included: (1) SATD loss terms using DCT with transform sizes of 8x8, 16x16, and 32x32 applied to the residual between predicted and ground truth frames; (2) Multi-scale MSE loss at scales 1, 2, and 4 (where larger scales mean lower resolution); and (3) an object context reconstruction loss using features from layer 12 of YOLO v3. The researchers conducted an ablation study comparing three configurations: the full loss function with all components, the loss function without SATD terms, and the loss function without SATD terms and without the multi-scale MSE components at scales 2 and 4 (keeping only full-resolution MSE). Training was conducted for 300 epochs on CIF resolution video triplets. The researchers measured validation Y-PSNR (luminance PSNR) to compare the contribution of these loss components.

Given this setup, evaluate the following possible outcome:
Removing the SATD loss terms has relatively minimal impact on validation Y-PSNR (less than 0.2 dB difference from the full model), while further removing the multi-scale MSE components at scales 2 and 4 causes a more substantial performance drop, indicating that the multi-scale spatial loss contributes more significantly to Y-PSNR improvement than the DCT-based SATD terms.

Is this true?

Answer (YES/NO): NO